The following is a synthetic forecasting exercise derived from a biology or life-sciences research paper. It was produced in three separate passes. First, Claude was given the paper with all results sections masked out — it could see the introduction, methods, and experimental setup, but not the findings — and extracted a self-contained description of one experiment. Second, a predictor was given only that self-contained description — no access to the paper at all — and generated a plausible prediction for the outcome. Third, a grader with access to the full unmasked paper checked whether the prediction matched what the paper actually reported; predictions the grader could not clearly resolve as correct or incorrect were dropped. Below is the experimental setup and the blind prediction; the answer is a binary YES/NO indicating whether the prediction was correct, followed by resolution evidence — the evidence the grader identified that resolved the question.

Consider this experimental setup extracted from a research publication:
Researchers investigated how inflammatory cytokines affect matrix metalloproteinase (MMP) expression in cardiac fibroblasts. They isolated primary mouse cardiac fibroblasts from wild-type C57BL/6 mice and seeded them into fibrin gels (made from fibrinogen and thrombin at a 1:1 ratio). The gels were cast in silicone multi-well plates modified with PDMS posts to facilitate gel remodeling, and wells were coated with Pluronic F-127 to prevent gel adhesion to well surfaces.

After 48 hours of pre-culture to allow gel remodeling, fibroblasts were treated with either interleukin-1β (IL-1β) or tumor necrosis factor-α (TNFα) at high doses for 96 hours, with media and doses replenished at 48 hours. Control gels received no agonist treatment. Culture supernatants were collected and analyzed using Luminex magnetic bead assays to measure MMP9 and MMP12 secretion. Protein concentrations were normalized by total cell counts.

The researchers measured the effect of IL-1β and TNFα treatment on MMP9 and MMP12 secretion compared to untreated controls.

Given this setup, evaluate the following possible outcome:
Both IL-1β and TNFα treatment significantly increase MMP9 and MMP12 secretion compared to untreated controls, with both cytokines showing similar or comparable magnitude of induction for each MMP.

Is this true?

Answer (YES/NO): NO